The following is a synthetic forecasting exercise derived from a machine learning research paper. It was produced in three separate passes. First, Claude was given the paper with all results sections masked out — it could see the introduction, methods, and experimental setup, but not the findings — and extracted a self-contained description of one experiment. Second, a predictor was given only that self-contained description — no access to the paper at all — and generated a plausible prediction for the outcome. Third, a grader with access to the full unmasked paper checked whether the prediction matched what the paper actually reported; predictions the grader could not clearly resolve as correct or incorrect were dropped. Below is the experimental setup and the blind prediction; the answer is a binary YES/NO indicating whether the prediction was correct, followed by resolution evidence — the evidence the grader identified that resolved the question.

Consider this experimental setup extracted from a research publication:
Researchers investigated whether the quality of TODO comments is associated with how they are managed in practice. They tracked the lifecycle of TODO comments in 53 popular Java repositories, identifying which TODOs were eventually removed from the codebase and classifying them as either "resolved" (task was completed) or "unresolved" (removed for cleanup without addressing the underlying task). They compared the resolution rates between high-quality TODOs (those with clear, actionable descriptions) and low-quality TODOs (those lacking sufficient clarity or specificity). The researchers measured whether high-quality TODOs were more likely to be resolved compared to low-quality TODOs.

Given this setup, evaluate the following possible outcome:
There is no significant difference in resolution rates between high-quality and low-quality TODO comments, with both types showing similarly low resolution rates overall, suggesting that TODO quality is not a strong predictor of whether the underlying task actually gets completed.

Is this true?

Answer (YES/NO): YES